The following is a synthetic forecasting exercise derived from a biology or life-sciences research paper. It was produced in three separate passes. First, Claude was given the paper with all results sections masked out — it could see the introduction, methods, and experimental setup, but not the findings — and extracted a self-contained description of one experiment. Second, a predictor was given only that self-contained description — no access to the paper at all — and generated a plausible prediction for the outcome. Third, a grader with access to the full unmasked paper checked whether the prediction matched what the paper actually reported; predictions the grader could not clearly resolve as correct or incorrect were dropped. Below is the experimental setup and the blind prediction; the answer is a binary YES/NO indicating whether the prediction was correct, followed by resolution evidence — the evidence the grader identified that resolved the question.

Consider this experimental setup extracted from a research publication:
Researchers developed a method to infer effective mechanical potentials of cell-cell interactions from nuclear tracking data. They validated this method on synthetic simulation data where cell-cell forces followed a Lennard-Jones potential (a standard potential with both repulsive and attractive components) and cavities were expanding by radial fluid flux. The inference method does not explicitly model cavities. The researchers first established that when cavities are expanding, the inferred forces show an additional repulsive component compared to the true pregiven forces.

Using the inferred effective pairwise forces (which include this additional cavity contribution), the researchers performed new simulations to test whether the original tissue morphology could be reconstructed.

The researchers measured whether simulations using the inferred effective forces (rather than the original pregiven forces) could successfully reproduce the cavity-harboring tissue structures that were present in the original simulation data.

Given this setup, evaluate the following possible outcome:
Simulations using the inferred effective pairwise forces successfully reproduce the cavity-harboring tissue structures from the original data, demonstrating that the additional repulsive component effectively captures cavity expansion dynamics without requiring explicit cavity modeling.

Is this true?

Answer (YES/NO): YES